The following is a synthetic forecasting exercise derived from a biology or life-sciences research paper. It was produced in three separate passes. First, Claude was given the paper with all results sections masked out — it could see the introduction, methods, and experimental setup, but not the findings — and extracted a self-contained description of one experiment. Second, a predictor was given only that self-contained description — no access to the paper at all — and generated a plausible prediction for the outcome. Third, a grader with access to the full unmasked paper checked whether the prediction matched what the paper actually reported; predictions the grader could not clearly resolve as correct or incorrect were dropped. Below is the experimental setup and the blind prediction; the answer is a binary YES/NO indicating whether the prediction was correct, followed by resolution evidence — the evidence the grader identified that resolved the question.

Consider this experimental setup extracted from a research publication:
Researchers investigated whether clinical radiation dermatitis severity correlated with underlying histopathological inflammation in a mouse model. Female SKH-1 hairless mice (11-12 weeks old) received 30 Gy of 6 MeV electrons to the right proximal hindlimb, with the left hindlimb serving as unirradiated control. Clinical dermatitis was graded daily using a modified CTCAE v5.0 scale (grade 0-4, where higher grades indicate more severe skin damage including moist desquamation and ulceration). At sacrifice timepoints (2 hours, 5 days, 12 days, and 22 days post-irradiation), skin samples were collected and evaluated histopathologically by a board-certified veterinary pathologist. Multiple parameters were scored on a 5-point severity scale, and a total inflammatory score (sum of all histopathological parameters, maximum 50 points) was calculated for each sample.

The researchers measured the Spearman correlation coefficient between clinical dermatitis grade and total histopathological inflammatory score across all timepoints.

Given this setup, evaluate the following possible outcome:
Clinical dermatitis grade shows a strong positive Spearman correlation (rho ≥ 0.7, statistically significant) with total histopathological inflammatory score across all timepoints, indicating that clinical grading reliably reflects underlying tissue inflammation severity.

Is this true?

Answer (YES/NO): YES